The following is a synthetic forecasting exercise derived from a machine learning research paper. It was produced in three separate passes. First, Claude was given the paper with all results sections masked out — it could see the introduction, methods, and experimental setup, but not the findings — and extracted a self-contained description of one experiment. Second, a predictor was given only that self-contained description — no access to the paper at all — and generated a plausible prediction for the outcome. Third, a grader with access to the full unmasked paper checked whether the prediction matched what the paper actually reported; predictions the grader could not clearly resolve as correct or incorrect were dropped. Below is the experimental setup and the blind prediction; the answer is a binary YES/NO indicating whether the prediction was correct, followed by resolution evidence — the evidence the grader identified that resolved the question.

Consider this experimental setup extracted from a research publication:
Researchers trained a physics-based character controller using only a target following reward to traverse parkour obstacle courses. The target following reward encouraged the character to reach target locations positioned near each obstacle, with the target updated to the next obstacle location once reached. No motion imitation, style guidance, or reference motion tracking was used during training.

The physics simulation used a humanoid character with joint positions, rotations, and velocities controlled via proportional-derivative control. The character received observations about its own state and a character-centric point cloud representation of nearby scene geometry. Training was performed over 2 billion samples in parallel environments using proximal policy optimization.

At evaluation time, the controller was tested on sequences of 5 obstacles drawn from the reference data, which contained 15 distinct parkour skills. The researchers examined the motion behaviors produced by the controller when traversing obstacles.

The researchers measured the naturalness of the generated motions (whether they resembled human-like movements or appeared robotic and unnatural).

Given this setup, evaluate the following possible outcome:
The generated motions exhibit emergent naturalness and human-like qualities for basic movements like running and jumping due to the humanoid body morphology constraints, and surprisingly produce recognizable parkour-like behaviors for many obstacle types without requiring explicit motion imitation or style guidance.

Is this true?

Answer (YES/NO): NO